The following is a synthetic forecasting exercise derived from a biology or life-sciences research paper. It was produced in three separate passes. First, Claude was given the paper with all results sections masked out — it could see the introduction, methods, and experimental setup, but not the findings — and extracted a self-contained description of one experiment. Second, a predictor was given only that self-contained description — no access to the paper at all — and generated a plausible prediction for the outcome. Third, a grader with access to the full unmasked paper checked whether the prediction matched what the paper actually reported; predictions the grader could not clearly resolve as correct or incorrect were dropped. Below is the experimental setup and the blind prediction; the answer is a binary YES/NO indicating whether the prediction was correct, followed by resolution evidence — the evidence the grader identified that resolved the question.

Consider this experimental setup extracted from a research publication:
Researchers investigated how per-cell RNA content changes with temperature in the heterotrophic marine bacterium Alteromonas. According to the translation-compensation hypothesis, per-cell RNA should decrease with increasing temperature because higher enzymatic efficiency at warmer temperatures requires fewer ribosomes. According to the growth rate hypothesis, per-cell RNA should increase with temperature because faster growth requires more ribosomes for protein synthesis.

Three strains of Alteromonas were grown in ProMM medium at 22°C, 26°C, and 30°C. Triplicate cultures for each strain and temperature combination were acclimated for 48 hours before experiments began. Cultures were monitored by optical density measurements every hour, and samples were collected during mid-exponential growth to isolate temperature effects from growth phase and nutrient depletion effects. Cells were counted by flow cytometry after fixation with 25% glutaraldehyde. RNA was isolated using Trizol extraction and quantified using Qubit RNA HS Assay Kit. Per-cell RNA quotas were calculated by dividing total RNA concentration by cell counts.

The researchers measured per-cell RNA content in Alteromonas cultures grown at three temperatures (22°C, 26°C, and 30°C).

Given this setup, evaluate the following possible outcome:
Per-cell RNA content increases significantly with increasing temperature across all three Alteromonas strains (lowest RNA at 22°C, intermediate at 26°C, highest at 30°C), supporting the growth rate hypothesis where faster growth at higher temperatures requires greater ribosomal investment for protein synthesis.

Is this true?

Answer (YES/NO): NO